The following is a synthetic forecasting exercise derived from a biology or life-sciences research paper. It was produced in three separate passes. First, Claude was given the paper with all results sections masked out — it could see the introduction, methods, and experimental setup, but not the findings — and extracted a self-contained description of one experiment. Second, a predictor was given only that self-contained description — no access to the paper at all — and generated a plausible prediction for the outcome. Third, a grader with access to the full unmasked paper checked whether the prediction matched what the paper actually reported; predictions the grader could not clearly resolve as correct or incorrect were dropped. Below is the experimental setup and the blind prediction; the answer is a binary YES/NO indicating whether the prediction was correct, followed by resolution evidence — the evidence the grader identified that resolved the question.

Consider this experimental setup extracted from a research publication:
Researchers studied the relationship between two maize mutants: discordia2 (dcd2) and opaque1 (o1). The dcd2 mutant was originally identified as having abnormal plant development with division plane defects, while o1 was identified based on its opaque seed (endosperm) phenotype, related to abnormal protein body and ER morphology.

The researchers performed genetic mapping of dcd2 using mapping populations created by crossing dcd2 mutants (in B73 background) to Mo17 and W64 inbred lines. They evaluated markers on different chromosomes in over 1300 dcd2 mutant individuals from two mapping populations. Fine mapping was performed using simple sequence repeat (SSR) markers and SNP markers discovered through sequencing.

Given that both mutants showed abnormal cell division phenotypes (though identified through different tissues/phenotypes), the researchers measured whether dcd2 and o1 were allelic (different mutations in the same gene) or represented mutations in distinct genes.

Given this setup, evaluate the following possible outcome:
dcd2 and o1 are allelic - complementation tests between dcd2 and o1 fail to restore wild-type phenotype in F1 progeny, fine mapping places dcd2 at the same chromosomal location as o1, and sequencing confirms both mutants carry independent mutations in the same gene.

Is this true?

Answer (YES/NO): NO